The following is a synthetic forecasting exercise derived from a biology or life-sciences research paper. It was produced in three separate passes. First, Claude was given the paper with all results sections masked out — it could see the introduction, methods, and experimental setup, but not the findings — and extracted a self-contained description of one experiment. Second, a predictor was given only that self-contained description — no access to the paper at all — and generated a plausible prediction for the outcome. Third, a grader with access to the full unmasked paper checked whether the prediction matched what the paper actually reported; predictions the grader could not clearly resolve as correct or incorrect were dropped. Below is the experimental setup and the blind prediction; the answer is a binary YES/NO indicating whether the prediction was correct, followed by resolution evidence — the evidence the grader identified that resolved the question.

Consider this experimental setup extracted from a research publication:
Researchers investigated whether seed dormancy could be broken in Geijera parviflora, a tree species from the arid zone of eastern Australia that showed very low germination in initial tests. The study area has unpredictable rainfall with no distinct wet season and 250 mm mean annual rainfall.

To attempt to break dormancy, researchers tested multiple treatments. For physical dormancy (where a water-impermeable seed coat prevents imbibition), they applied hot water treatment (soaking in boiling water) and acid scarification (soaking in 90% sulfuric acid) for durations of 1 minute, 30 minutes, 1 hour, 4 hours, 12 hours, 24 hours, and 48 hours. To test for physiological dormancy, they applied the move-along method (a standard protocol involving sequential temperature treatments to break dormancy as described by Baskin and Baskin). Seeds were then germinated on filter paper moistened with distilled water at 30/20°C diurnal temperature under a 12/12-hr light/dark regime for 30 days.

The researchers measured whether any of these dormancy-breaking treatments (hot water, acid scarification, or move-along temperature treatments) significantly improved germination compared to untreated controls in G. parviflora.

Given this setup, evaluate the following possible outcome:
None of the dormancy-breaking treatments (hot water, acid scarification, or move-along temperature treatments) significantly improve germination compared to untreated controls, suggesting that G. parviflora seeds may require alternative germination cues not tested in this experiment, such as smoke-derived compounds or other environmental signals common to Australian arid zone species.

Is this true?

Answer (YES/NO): NO